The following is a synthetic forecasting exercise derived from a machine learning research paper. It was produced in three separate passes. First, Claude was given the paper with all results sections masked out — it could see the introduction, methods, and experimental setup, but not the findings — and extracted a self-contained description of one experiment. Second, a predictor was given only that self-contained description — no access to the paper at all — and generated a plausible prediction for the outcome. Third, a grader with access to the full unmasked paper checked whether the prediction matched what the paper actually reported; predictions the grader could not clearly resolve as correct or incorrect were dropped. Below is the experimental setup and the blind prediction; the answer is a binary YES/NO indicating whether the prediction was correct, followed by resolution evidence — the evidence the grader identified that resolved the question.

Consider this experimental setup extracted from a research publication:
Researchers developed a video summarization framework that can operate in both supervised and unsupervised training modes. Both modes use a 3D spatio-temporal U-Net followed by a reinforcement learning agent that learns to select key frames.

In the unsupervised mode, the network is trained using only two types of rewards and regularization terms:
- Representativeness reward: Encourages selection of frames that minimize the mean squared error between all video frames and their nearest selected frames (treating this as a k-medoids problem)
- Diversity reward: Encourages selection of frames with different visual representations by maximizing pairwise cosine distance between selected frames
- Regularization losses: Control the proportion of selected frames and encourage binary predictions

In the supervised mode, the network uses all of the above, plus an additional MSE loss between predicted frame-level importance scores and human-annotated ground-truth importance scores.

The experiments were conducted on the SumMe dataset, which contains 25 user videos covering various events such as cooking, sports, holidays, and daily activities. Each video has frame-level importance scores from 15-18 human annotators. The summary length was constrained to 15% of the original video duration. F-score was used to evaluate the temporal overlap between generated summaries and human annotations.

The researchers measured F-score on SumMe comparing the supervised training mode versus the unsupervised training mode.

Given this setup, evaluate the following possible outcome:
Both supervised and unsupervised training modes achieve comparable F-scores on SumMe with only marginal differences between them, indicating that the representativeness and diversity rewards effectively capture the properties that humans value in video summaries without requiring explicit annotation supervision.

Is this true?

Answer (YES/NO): NO